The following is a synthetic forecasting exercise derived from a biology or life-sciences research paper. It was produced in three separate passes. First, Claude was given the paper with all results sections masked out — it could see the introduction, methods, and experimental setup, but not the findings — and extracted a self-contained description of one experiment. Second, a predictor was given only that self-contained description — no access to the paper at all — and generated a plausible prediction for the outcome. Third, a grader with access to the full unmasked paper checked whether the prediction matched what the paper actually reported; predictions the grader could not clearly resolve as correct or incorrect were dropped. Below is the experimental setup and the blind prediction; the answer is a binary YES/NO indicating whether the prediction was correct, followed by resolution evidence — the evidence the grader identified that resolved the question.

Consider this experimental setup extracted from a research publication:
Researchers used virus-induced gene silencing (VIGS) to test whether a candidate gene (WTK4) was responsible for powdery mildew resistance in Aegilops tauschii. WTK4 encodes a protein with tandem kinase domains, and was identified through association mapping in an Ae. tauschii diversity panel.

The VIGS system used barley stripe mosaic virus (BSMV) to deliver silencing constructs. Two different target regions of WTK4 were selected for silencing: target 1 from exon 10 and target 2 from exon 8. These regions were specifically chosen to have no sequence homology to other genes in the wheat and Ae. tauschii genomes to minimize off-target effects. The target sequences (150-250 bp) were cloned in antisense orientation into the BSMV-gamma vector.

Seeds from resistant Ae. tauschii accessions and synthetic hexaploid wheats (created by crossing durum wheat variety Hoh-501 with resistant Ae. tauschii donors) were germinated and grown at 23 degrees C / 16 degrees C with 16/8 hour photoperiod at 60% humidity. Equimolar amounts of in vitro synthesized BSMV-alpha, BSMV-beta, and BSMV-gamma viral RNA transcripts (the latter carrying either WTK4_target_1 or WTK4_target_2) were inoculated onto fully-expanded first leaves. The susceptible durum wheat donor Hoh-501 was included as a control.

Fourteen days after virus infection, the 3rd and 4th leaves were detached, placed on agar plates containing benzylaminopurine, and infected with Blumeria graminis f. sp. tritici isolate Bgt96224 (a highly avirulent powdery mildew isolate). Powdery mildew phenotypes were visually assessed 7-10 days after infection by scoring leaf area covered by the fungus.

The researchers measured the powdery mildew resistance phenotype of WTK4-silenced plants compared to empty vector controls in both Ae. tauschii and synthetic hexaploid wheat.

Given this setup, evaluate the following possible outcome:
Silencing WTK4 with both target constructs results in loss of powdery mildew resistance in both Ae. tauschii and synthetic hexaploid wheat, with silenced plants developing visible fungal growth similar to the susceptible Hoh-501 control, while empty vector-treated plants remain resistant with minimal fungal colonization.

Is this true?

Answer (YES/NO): YES